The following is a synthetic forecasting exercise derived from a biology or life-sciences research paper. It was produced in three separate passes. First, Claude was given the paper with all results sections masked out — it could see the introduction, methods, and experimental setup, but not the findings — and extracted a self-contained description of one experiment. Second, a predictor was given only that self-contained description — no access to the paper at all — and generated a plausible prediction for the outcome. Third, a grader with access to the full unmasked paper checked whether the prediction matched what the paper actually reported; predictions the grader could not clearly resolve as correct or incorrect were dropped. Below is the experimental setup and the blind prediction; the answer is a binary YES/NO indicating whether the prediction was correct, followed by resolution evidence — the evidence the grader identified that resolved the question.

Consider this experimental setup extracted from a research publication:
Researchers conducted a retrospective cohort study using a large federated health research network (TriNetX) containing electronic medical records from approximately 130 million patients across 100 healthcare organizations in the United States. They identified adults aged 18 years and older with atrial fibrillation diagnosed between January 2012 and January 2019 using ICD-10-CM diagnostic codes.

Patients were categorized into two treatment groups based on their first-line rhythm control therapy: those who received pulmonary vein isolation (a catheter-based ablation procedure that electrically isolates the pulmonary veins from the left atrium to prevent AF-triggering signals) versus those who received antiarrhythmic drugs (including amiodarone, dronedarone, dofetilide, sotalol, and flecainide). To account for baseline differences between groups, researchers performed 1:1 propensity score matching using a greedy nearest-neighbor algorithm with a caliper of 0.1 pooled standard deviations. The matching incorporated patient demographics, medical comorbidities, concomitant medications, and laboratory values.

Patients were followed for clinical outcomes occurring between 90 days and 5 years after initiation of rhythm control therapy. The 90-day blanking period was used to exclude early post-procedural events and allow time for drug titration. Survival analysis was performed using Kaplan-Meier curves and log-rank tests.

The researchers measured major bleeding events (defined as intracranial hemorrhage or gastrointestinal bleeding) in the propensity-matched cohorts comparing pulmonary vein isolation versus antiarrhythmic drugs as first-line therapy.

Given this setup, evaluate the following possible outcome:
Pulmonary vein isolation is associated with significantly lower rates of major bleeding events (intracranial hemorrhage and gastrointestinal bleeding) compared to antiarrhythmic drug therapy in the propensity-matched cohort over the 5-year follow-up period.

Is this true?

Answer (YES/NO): NO